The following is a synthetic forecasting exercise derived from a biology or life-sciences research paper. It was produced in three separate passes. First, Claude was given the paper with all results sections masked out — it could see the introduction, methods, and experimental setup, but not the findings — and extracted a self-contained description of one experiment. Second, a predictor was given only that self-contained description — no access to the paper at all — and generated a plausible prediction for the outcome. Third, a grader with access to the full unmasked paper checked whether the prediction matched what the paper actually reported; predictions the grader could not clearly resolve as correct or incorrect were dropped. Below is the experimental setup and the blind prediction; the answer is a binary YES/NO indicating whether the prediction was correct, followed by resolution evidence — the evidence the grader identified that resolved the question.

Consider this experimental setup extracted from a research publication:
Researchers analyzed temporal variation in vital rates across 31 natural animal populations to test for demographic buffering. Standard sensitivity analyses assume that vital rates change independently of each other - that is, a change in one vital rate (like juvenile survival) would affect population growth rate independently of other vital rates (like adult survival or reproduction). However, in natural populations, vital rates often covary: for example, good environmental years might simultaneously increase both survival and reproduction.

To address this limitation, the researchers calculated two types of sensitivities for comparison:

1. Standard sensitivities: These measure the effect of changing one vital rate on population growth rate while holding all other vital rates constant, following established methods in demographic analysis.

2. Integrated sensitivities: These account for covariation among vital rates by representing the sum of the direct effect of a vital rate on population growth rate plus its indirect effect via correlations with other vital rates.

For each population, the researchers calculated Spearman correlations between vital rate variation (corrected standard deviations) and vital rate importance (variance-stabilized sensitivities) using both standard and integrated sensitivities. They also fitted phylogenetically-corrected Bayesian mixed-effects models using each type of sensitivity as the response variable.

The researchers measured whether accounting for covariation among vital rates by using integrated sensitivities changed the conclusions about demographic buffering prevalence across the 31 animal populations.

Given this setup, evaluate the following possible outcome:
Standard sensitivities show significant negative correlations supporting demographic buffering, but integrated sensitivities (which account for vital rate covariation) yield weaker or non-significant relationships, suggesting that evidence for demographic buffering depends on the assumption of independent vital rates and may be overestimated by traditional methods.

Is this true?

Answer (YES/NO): NO